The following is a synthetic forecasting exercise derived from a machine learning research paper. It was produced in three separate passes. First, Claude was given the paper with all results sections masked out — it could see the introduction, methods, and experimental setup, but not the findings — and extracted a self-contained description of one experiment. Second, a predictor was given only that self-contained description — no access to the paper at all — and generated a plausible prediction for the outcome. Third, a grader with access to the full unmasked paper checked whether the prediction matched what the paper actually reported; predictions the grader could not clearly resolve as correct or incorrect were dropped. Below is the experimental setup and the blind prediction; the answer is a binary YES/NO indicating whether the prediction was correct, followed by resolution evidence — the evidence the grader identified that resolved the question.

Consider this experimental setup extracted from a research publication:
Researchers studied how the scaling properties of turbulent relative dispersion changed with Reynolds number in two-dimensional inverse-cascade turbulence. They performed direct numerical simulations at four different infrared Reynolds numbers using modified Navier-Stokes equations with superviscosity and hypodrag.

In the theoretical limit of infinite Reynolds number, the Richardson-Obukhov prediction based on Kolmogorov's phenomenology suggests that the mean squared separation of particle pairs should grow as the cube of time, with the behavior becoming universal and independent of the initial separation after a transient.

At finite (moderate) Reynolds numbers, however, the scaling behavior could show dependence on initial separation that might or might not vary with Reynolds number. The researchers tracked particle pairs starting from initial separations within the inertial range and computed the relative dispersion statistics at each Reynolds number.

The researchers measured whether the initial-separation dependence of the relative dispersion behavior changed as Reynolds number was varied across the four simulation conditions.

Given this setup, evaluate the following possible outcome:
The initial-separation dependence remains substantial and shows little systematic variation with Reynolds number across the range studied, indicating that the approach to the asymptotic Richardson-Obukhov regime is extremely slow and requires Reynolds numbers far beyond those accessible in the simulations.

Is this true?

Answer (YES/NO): NO